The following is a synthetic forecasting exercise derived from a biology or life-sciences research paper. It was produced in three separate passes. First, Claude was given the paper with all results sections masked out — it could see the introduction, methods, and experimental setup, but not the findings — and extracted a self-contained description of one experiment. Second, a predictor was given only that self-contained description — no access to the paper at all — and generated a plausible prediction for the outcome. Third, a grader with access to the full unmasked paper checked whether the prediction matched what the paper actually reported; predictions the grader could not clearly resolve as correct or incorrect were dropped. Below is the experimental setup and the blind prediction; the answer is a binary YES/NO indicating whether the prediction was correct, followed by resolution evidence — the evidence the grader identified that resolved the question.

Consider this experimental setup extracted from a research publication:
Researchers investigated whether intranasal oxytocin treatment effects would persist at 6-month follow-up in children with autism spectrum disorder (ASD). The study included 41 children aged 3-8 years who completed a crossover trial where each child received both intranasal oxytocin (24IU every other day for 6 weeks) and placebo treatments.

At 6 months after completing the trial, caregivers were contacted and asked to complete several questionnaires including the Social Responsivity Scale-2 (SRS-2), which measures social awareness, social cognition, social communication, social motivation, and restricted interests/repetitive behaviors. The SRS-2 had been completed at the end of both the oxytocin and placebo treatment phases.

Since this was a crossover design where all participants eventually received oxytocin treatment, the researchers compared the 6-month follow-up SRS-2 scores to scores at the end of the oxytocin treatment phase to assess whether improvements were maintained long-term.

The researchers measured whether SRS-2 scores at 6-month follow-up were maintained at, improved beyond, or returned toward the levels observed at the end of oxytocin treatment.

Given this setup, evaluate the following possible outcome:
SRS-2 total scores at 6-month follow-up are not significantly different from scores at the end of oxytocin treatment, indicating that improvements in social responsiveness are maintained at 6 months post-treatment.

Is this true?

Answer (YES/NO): YES